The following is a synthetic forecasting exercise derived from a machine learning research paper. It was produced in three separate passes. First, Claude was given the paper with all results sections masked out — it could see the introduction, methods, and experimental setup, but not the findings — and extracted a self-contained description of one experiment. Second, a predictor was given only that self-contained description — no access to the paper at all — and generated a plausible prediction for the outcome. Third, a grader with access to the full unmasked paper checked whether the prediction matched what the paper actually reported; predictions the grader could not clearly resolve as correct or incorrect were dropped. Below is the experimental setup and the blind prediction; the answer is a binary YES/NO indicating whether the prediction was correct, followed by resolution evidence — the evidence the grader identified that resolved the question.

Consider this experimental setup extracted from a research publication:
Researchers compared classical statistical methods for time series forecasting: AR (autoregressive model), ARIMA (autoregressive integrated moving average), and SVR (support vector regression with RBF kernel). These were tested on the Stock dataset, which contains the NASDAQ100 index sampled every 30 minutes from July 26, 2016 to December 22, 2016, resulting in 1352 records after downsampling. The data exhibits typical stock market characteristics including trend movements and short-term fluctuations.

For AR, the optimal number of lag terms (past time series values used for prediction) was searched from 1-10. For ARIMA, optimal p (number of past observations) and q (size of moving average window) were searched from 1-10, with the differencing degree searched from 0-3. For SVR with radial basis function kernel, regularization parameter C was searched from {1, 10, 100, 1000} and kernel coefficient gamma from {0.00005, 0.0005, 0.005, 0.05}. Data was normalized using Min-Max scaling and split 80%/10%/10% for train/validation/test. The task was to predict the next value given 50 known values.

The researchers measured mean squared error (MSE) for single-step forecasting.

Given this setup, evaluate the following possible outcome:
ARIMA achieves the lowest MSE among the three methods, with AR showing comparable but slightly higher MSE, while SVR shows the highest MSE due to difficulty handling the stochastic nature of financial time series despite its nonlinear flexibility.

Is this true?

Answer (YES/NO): NO